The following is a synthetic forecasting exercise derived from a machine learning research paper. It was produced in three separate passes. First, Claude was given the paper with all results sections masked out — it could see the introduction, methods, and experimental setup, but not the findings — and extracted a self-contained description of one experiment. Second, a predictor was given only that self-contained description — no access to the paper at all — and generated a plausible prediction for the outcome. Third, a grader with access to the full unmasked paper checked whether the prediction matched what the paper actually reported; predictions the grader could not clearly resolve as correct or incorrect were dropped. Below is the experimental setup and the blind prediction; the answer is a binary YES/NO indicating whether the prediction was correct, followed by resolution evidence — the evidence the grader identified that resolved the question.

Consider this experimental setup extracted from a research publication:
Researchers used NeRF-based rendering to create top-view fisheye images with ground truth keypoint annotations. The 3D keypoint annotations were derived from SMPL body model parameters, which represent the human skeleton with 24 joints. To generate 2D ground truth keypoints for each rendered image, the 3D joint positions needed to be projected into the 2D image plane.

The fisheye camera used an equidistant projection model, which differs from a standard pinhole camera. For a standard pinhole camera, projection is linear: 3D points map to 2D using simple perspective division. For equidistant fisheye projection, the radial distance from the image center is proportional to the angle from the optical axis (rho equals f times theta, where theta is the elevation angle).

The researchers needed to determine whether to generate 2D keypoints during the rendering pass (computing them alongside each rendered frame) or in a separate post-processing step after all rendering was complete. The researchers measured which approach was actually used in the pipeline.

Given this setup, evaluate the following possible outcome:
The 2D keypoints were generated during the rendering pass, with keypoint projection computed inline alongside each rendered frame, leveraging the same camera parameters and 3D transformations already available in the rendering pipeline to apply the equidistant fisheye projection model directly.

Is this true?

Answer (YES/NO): NO